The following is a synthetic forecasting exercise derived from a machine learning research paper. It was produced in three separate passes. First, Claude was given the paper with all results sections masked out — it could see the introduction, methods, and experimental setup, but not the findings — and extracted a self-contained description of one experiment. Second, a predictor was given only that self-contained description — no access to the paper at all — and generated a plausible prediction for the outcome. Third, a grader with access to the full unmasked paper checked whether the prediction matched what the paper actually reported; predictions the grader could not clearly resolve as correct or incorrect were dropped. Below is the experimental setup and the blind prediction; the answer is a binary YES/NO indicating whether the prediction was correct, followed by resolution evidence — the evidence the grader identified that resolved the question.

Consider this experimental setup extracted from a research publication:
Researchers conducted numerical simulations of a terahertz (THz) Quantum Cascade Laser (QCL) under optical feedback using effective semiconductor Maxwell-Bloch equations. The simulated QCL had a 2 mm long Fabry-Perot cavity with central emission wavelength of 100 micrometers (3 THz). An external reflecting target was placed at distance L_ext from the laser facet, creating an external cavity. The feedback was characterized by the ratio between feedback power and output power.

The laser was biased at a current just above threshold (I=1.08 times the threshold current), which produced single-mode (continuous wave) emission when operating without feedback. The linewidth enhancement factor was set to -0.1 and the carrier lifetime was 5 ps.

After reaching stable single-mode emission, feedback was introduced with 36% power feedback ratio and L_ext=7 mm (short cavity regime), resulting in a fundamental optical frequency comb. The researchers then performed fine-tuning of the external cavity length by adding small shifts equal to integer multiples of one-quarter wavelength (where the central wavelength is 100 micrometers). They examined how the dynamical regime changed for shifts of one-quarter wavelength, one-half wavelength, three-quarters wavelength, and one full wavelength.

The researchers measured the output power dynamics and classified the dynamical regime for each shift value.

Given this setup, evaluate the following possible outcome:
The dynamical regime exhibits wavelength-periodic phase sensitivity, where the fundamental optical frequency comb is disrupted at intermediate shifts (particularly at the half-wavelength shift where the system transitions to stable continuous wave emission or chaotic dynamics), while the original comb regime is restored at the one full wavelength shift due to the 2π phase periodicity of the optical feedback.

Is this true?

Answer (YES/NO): NO